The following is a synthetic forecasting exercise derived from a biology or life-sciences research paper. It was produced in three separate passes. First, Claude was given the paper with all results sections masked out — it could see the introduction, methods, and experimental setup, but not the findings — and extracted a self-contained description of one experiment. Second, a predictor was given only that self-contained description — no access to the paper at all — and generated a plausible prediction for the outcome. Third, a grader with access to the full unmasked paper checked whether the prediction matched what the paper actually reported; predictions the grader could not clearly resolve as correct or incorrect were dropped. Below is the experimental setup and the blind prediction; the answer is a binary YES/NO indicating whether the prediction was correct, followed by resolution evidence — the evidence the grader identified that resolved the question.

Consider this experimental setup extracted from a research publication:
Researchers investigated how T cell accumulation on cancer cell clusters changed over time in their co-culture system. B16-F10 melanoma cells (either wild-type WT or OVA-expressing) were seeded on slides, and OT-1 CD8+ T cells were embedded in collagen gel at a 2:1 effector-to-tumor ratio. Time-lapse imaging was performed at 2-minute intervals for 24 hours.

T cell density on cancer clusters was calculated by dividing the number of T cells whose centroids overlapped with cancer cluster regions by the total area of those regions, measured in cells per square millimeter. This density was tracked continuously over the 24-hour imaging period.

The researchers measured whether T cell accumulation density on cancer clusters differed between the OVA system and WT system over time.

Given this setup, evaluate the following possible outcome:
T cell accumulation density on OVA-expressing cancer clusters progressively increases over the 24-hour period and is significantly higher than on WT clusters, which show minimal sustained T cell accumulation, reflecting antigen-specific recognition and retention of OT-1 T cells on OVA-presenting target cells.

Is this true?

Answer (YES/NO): YES